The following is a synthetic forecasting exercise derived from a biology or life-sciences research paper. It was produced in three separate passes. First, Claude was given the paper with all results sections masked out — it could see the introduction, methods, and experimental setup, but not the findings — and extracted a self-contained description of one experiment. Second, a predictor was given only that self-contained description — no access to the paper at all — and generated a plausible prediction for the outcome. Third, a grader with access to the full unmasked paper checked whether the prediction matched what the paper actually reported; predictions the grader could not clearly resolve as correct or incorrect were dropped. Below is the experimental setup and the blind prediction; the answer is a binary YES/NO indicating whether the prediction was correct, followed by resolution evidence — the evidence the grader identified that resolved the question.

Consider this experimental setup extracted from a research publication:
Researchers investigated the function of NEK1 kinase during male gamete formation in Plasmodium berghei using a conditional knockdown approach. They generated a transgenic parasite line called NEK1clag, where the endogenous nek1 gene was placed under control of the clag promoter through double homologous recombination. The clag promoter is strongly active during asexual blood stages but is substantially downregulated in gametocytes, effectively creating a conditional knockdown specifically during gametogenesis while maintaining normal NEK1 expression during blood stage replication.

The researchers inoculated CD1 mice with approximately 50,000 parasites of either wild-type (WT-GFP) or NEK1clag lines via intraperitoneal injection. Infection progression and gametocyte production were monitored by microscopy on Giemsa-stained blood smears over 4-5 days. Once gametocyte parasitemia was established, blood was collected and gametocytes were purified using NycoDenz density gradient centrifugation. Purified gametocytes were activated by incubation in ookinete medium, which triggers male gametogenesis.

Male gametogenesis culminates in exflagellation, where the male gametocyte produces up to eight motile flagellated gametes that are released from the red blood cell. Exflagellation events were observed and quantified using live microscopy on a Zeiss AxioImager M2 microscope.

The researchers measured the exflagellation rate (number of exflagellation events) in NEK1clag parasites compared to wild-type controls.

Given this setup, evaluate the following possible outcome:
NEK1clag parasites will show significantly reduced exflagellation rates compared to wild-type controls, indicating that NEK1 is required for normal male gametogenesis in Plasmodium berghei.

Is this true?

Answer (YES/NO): YES